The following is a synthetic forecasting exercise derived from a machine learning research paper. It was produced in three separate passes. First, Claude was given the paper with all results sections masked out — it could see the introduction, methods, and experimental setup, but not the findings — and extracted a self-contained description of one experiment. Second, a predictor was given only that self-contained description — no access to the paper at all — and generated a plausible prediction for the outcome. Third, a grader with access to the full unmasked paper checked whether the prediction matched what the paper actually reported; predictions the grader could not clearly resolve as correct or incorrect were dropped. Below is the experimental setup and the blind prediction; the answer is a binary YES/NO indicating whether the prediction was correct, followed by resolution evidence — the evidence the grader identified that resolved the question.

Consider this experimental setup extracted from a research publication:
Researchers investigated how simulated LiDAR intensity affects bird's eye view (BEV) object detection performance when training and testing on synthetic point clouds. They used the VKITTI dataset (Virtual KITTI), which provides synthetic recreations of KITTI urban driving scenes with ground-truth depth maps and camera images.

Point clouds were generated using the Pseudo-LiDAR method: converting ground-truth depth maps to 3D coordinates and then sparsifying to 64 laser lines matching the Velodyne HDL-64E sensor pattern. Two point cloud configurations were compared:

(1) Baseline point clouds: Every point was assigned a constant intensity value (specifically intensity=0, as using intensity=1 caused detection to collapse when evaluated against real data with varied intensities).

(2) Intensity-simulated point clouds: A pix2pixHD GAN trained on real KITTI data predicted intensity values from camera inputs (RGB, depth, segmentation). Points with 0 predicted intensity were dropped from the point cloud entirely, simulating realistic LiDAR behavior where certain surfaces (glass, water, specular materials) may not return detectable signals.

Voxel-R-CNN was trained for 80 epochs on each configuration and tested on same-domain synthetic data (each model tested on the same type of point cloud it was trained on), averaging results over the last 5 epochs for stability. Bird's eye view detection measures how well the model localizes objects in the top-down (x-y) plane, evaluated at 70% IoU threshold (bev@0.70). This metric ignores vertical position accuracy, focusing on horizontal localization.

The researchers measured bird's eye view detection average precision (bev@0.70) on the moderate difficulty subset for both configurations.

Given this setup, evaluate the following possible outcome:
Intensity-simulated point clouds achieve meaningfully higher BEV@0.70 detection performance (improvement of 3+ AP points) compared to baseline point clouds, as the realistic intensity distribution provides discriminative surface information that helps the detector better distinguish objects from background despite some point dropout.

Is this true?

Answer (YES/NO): YES